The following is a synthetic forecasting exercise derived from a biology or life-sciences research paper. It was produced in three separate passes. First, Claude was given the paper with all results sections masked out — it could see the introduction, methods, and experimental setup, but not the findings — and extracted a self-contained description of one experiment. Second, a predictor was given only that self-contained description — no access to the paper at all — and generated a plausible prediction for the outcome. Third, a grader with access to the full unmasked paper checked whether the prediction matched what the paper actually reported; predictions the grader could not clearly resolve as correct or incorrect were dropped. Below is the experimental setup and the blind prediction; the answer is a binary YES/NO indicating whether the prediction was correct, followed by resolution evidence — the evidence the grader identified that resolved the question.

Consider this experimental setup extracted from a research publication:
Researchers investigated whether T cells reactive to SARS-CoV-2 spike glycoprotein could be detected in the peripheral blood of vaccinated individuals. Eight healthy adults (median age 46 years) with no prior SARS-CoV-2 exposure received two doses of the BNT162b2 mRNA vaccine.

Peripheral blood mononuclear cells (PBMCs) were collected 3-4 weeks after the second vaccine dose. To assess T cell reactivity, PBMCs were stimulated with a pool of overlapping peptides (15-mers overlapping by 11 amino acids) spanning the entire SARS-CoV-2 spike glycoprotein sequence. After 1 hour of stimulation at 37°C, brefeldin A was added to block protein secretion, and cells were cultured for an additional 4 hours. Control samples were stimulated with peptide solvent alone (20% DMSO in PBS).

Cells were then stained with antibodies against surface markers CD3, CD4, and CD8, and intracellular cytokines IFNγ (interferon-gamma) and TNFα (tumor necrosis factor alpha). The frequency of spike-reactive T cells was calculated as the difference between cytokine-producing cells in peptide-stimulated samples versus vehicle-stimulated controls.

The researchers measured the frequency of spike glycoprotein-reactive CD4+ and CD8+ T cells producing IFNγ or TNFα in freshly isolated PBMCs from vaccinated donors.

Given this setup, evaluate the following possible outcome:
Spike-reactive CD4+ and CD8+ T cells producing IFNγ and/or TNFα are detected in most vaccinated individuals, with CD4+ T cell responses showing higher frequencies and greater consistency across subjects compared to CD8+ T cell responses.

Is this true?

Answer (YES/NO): NO